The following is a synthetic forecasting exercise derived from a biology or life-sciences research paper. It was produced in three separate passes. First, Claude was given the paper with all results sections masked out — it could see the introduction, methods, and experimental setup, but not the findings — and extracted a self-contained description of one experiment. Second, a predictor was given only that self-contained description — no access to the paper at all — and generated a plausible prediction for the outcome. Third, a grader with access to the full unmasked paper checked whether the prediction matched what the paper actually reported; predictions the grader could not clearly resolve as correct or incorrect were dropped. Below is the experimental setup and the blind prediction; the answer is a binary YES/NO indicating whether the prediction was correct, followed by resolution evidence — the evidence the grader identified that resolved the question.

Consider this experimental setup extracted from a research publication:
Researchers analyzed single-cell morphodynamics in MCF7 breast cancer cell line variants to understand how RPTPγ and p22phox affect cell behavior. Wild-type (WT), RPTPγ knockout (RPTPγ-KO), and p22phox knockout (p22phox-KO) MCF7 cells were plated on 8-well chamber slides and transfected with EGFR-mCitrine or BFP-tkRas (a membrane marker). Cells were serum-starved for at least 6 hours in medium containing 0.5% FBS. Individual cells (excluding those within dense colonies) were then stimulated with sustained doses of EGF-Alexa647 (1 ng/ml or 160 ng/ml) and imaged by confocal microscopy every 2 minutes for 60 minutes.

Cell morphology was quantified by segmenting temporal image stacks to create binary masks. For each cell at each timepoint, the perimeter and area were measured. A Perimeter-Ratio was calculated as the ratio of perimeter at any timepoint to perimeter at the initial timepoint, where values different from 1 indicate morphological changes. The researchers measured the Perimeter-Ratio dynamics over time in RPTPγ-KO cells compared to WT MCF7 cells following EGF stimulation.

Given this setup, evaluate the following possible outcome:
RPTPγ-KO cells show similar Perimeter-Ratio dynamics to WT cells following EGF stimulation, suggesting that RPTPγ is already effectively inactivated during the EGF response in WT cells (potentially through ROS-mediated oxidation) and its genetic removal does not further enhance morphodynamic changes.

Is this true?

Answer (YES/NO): NO